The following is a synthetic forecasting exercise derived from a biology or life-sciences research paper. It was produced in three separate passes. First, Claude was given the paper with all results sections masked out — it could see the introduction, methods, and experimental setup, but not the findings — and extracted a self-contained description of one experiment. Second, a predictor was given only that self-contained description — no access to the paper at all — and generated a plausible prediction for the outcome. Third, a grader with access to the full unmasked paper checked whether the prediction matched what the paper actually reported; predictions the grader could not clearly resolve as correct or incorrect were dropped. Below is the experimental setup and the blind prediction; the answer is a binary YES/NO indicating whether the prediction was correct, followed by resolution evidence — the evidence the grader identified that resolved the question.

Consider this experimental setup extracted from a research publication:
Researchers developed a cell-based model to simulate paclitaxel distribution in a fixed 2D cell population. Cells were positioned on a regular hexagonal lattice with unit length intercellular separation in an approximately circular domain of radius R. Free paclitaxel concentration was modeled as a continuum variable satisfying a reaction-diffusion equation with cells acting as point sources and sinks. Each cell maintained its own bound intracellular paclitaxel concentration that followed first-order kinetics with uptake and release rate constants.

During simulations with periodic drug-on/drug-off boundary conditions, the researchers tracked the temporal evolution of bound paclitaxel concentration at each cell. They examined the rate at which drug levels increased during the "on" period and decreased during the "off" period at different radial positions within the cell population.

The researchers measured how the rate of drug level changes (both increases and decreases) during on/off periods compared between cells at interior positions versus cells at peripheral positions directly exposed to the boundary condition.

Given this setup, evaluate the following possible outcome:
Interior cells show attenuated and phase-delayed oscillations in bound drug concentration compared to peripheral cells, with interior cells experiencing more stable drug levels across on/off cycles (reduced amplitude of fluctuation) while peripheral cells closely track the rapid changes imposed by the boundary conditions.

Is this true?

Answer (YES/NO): YES